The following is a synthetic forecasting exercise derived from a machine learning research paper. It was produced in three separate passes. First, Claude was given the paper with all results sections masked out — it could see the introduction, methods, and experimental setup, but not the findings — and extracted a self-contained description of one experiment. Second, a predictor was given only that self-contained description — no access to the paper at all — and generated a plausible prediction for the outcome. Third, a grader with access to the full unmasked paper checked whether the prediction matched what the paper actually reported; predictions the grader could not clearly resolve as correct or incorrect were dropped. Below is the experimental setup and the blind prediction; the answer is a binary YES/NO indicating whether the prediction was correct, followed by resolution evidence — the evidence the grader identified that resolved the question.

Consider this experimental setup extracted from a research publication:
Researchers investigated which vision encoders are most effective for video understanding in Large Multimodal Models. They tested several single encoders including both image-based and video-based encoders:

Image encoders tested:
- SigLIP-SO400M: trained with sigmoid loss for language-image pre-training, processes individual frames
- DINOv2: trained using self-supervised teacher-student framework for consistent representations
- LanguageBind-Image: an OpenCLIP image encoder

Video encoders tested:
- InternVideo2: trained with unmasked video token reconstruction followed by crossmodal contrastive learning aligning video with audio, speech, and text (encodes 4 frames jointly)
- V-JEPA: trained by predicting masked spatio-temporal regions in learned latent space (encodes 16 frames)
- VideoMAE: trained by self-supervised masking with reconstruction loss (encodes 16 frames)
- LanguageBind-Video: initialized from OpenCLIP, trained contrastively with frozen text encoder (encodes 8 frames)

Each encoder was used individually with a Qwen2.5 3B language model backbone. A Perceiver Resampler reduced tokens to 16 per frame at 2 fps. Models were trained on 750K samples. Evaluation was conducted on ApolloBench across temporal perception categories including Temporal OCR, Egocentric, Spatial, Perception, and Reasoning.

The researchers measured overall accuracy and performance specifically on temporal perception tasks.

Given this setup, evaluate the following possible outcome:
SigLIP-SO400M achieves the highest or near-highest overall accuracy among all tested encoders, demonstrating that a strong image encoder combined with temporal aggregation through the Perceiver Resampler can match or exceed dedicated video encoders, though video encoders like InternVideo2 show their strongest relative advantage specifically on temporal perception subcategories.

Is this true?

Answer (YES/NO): YES